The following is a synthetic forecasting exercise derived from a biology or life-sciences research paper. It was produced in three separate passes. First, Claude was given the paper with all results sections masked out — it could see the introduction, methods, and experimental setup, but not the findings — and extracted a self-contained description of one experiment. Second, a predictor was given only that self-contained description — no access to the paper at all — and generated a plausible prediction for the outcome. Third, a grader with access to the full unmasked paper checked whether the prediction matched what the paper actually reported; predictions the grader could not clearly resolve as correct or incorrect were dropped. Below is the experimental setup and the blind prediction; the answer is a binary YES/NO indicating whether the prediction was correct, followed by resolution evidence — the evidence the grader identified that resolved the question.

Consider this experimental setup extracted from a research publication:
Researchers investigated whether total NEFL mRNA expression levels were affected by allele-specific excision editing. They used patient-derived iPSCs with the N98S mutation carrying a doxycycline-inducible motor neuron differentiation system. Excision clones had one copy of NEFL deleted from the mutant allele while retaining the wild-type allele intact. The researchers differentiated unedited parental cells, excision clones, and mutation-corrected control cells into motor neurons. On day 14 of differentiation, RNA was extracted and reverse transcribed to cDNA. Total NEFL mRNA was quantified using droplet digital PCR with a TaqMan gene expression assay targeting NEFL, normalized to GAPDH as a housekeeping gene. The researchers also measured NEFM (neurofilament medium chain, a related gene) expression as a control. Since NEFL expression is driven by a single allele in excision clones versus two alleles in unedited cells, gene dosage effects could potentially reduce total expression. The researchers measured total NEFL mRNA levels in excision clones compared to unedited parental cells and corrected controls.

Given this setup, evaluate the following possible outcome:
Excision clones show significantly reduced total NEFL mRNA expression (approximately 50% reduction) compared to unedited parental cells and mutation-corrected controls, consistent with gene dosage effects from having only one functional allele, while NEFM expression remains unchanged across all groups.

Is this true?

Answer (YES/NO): YES